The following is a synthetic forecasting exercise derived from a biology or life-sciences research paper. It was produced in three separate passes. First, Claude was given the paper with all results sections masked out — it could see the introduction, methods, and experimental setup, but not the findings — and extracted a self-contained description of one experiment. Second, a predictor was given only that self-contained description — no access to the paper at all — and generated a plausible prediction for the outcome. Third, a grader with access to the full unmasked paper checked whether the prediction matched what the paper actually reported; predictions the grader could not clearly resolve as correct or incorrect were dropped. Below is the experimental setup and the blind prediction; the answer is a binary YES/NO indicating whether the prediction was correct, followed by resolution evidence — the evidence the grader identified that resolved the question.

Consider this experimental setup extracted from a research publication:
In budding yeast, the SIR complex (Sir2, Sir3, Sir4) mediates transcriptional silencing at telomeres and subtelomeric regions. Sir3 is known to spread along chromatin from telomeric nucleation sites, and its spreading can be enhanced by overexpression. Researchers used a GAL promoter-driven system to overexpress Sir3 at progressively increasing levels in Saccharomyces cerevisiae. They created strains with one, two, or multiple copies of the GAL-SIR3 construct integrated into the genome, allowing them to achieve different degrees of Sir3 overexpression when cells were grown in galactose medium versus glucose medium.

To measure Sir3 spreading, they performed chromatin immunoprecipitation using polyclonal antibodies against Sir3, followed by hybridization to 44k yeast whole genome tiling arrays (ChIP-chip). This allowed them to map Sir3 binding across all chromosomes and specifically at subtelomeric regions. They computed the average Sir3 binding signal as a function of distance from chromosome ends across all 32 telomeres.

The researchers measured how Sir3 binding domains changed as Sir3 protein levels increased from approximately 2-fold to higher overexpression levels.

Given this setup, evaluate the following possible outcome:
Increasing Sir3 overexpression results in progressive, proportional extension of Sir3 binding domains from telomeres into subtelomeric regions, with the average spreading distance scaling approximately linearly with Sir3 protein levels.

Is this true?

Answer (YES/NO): NO